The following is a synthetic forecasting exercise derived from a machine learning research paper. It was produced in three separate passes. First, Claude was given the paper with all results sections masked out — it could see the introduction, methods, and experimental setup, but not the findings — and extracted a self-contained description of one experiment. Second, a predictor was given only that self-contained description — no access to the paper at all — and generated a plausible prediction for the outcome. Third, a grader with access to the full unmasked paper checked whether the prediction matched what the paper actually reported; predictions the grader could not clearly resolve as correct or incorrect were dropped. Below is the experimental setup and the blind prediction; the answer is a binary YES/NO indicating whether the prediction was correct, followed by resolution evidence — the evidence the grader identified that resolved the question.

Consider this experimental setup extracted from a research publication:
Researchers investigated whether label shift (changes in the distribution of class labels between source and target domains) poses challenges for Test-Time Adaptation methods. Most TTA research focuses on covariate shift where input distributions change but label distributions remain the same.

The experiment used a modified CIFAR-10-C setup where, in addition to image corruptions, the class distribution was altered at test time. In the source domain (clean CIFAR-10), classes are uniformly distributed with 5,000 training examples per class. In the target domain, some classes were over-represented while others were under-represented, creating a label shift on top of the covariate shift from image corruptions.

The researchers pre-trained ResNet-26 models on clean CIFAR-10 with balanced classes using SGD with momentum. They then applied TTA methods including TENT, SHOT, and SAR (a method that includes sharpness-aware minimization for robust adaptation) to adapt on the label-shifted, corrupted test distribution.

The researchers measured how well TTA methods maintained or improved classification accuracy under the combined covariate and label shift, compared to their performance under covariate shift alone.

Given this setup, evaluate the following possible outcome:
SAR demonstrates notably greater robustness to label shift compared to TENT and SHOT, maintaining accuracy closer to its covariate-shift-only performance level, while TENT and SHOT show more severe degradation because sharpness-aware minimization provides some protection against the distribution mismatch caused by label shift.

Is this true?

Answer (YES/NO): NO